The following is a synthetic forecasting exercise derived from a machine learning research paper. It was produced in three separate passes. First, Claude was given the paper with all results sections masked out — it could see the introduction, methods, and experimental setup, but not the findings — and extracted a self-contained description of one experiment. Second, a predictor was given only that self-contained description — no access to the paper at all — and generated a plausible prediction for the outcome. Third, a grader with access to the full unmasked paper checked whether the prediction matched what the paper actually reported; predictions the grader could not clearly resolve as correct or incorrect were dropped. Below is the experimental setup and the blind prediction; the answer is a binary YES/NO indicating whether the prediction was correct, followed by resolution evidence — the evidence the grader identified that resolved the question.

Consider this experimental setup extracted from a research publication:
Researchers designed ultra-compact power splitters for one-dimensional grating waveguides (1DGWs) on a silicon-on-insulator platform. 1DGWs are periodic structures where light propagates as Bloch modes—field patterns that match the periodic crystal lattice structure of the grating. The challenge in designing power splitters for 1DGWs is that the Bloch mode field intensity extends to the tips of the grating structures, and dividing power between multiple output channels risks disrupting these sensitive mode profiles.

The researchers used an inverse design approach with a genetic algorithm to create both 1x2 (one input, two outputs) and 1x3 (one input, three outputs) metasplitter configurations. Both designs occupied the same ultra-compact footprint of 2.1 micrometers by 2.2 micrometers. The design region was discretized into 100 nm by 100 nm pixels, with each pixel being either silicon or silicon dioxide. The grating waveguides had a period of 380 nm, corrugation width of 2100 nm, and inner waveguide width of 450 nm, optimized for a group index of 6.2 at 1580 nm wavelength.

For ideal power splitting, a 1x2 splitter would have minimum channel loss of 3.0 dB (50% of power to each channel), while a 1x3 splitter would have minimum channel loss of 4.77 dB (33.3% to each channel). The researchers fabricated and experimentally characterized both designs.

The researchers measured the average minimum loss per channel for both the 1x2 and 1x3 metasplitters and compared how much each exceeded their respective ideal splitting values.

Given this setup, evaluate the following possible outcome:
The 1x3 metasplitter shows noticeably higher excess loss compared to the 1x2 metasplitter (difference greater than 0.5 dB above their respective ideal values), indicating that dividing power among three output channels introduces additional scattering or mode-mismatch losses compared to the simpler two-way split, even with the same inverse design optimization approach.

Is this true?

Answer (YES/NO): NO